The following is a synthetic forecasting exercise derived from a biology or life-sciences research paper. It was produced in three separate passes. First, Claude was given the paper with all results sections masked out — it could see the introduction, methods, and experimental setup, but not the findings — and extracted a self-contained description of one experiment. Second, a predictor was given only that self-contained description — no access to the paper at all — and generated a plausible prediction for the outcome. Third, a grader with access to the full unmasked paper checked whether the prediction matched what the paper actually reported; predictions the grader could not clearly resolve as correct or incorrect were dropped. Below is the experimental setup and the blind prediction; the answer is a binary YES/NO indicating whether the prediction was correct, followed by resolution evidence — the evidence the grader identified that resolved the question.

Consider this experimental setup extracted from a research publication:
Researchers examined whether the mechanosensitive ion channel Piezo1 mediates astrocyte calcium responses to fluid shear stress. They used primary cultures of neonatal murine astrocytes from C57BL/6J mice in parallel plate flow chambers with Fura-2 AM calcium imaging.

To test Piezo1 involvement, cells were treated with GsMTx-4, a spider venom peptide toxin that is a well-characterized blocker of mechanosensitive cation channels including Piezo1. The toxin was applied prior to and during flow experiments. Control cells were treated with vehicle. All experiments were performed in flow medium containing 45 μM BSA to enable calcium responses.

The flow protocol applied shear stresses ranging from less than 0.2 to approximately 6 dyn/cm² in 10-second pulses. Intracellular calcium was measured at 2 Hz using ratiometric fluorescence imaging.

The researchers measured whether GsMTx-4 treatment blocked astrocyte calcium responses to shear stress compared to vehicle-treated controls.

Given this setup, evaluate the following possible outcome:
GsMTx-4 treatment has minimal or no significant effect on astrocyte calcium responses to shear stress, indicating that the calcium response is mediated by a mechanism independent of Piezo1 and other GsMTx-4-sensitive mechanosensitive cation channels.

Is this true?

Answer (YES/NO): NO